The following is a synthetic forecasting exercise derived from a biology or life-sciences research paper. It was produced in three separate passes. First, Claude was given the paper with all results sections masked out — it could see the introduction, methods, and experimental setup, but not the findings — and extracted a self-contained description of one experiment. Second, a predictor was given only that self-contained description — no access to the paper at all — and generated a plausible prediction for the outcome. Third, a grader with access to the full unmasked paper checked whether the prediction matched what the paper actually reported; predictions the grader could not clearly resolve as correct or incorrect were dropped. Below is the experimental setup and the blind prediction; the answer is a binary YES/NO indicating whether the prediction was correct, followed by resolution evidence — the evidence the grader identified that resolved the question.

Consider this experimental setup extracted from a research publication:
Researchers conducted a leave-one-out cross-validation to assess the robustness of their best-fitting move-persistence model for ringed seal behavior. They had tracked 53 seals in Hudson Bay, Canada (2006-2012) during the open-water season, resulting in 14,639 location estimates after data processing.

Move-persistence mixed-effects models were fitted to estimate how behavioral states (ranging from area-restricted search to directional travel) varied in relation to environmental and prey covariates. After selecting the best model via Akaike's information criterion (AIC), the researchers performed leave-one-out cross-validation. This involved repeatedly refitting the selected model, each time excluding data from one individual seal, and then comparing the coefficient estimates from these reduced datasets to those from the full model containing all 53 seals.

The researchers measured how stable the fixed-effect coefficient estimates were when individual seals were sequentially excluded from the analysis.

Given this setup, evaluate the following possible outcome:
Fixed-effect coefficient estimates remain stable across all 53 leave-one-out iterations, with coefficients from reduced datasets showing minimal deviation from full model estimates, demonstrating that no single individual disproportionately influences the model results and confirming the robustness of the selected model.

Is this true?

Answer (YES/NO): YES